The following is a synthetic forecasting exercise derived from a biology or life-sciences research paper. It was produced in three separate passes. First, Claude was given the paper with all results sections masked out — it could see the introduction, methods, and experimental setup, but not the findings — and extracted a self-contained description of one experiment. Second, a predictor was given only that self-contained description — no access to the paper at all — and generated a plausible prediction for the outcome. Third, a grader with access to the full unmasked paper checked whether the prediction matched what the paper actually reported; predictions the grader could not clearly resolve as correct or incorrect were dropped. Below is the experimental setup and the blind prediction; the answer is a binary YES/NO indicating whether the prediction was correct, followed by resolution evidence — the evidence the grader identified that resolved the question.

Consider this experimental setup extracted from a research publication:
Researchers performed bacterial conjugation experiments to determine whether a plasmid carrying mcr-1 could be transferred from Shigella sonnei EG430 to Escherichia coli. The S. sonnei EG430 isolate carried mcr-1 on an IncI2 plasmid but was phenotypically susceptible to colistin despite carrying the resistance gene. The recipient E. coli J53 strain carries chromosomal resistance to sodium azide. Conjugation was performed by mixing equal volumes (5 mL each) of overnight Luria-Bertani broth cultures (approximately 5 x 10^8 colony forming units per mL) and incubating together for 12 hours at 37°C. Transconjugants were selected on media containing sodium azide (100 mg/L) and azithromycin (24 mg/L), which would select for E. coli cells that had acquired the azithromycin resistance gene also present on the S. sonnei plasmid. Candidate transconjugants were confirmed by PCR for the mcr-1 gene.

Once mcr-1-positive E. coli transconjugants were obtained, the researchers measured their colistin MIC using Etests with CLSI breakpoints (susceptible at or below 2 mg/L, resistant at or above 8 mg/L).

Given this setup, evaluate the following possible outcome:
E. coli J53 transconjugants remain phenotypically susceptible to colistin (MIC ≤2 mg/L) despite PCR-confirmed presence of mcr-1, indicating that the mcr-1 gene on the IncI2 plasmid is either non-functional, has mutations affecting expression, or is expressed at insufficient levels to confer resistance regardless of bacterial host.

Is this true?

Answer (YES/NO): YES